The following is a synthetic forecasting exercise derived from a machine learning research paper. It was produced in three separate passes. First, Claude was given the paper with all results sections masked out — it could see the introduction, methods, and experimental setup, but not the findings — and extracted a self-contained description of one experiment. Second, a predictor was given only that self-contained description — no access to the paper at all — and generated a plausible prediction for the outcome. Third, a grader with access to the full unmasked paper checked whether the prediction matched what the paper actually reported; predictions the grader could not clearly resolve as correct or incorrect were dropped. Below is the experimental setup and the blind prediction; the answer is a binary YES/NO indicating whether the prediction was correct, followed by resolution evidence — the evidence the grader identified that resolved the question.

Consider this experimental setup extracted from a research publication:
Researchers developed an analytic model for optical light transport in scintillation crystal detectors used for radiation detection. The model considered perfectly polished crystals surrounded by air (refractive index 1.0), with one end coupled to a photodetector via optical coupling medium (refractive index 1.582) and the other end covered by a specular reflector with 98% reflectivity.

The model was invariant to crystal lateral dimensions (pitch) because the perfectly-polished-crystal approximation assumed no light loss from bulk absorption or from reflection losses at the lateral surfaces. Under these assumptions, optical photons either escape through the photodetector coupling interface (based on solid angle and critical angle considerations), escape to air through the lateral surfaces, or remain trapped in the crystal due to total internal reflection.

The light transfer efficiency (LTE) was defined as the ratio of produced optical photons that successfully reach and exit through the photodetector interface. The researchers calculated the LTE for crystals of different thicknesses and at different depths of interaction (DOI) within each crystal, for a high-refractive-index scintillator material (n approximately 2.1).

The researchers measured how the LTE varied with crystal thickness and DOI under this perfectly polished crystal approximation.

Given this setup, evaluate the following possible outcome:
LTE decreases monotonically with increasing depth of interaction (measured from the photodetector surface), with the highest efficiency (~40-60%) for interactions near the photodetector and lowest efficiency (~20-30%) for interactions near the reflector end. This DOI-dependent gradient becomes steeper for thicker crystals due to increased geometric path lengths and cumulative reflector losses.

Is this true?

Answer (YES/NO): NO